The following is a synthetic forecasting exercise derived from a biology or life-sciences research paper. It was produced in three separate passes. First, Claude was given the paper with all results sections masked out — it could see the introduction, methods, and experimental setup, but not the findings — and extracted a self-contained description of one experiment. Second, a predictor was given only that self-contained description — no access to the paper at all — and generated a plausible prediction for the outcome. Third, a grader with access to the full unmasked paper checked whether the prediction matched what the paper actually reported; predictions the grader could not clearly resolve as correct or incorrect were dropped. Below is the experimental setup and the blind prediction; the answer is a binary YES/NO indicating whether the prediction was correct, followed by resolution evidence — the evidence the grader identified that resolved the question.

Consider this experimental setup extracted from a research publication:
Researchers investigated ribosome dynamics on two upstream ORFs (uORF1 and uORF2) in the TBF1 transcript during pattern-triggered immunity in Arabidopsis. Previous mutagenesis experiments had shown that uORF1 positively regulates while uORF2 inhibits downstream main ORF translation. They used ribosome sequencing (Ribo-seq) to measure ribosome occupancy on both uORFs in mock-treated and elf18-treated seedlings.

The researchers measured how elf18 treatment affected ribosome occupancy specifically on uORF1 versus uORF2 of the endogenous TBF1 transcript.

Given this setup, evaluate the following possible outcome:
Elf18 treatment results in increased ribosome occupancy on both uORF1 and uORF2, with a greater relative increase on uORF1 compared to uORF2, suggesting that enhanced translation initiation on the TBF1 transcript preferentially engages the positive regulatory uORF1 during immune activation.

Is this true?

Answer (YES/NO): NO